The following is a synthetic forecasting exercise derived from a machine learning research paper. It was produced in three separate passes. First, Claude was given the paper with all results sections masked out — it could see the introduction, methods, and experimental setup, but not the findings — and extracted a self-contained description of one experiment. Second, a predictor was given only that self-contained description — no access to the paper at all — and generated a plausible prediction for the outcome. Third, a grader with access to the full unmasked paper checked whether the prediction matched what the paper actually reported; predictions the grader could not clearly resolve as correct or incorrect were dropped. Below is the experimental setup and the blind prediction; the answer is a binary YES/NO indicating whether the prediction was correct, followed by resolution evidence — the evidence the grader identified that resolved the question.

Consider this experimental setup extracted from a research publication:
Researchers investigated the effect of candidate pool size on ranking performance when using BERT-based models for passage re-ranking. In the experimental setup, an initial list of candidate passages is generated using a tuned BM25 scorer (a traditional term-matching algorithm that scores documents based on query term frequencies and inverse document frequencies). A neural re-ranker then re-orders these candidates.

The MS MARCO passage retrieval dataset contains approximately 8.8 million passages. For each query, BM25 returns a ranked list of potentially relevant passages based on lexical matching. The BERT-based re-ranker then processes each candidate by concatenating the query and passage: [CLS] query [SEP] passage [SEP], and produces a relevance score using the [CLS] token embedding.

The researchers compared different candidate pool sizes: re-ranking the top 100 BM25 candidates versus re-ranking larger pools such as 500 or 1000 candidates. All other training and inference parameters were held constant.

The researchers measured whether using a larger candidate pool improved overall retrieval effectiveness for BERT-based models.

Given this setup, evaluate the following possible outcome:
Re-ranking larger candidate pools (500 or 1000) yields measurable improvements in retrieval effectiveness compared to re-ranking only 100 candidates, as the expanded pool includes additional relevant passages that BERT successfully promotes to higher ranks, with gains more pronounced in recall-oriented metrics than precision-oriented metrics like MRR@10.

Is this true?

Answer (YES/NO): NO